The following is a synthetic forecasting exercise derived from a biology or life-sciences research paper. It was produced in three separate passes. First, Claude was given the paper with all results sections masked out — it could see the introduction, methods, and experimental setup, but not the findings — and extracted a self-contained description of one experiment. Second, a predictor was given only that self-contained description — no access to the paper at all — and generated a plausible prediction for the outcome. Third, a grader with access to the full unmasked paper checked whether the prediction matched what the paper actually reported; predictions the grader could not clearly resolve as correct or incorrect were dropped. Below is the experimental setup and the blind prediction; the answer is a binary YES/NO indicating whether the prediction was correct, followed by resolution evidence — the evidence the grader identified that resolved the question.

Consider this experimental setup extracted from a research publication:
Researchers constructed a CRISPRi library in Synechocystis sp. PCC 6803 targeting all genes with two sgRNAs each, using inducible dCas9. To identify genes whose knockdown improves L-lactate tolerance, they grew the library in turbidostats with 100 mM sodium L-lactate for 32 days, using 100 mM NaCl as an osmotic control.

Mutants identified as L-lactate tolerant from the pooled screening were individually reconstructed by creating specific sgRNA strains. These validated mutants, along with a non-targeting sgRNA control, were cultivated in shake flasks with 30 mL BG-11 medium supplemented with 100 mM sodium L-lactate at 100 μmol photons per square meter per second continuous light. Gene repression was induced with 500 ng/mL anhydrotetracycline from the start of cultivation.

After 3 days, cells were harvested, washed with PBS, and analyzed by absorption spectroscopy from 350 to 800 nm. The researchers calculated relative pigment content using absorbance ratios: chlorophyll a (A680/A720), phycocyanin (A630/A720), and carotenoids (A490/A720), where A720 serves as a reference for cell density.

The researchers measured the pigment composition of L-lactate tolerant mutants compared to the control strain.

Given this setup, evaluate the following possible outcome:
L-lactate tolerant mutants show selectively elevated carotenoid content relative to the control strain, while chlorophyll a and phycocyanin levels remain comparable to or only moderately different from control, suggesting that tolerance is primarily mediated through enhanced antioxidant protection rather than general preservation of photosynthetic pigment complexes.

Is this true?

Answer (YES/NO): NO